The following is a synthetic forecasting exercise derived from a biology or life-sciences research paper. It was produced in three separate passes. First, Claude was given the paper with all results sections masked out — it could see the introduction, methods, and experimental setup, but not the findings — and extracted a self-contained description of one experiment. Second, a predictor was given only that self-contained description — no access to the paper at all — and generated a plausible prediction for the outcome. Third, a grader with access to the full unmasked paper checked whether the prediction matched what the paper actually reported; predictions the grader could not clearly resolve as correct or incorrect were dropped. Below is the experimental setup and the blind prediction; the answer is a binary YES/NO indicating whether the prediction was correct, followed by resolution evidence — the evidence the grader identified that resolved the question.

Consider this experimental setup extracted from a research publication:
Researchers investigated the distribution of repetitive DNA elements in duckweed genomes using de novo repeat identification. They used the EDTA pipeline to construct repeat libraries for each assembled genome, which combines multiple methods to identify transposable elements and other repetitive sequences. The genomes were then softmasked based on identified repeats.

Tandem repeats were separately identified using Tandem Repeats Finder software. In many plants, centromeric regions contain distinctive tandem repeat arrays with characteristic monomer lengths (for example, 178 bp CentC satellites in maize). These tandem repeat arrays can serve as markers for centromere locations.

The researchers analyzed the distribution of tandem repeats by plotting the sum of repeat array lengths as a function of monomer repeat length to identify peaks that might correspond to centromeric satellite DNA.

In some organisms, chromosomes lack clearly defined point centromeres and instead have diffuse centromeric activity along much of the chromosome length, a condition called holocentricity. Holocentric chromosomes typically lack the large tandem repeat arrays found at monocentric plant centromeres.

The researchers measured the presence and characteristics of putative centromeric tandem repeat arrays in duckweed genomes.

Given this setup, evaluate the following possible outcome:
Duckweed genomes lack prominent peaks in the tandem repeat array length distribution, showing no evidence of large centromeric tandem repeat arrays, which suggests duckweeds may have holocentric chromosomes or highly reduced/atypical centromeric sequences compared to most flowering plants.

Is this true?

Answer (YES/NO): NO